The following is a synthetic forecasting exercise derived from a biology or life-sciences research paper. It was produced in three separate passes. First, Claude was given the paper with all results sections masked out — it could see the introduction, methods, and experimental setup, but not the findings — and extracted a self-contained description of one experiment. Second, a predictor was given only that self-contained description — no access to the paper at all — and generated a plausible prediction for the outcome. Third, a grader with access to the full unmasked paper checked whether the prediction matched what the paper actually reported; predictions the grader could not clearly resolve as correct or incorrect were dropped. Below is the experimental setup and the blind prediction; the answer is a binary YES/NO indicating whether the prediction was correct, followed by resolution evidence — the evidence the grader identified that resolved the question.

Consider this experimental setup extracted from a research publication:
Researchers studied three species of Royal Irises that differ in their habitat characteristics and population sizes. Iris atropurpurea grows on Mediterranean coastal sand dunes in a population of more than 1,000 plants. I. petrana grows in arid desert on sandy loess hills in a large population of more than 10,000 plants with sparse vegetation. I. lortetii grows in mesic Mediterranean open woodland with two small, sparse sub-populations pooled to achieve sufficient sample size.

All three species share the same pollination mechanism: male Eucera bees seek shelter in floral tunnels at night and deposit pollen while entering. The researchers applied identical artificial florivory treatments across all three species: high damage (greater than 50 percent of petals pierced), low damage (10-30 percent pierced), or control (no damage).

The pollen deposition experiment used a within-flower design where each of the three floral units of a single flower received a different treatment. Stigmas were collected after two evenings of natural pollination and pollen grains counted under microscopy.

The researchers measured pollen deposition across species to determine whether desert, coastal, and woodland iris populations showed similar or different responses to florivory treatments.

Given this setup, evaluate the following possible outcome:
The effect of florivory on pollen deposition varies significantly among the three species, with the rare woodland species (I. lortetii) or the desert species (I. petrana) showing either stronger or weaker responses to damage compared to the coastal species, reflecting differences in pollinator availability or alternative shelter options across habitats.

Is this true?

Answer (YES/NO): NO